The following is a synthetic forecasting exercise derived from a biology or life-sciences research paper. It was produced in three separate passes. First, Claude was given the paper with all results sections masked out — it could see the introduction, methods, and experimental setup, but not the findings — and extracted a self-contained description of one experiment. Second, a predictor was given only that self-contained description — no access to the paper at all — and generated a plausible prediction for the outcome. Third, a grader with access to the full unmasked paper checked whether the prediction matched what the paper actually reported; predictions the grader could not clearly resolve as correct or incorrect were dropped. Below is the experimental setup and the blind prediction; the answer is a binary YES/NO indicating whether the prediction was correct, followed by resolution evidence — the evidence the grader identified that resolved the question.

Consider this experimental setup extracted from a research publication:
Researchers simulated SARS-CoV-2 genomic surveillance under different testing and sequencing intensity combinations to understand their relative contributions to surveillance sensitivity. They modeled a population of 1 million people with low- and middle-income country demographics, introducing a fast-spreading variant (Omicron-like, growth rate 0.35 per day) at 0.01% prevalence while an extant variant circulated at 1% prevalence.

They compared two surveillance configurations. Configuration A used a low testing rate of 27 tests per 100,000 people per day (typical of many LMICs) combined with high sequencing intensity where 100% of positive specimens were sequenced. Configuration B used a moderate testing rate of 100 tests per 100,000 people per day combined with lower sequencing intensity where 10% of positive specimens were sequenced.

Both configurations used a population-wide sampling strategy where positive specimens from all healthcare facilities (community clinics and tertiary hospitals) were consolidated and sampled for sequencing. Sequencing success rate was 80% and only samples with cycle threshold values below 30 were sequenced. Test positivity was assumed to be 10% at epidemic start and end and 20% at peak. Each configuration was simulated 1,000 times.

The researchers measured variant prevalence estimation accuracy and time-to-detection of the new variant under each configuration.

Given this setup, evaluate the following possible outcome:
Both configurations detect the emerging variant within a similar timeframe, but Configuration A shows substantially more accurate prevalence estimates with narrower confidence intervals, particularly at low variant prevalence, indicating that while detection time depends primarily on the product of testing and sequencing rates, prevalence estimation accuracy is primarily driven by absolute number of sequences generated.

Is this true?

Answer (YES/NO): NO